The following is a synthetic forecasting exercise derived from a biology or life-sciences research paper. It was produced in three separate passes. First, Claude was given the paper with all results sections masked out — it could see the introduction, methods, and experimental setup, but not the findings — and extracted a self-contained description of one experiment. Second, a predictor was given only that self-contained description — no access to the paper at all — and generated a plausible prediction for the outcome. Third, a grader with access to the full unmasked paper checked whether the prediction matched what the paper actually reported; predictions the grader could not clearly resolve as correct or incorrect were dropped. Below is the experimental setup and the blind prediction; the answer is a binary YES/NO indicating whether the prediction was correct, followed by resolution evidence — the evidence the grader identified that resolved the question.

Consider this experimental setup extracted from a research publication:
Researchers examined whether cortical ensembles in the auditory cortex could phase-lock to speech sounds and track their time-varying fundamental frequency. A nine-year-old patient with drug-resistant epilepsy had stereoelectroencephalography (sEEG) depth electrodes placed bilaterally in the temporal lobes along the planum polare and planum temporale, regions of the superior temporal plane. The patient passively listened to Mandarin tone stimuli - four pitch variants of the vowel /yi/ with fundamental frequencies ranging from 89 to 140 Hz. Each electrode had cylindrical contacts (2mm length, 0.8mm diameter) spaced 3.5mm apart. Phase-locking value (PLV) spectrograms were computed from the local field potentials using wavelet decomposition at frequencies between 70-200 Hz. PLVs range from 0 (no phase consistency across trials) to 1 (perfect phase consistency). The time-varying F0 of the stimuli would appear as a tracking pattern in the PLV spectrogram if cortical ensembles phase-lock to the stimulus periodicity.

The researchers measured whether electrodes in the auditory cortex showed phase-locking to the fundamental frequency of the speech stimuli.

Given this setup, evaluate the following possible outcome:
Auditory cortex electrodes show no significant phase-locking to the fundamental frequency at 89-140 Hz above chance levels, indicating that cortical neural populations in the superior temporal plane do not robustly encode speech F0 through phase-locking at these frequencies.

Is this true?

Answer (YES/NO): NO